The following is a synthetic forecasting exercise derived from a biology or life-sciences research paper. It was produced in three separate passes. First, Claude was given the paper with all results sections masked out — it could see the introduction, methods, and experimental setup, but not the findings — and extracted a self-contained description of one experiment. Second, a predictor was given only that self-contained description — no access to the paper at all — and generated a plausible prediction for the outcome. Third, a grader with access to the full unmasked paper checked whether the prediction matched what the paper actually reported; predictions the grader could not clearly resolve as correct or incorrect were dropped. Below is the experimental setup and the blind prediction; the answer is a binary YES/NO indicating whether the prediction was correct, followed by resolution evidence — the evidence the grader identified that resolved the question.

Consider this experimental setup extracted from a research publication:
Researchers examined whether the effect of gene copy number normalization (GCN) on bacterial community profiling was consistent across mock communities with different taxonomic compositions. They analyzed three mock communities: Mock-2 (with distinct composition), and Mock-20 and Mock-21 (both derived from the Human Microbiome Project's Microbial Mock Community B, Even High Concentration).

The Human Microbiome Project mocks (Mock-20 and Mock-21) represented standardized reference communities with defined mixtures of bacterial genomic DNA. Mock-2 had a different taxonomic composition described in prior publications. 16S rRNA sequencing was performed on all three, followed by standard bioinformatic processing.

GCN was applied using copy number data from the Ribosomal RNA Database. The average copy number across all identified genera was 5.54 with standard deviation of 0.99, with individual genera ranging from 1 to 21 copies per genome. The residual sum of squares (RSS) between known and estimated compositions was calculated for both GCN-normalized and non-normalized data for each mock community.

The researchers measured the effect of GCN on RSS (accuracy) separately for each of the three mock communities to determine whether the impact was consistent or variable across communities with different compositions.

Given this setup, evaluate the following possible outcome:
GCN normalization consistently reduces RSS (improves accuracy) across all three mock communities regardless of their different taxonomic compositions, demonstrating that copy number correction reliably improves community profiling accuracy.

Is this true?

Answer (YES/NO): NO